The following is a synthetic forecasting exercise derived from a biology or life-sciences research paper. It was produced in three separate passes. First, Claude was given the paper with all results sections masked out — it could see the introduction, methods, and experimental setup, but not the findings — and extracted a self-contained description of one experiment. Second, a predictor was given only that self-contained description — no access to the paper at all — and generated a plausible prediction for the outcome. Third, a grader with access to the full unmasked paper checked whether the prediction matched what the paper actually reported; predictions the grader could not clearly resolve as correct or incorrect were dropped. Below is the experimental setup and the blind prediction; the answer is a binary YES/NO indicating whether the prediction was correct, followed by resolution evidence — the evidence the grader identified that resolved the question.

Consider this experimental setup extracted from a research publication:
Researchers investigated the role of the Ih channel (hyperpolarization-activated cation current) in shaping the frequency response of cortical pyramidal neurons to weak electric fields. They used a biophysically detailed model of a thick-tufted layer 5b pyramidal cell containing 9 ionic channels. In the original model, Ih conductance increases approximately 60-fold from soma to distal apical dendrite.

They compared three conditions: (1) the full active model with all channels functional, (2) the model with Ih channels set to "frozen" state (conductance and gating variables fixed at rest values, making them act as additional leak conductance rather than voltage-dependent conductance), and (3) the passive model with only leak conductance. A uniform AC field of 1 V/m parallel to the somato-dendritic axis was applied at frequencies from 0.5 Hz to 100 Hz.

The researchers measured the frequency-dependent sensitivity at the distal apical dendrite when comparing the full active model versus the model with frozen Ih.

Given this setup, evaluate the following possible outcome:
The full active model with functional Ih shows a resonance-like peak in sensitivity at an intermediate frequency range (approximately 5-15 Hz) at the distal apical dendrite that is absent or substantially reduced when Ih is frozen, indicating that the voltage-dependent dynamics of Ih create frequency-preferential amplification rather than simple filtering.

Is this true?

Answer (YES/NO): NO